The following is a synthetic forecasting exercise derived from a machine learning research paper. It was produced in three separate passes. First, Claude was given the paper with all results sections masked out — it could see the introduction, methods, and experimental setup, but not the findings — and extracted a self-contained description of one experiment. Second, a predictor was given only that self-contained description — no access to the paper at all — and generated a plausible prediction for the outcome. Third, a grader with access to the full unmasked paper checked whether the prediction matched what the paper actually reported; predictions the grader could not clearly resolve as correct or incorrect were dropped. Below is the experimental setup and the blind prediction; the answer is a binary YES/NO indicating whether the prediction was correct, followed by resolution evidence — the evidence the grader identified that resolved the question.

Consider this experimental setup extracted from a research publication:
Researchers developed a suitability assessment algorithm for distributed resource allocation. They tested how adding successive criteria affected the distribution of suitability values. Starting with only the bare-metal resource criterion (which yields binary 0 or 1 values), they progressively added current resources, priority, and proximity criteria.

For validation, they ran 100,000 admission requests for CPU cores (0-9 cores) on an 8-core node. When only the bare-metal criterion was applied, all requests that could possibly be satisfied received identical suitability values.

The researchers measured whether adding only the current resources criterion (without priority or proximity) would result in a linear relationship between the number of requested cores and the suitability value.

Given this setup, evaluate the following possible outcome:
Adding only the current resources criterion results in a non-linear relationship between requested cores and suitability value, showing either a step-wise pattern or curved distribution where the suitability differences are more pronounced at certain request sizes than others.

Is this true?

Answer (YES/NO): NO